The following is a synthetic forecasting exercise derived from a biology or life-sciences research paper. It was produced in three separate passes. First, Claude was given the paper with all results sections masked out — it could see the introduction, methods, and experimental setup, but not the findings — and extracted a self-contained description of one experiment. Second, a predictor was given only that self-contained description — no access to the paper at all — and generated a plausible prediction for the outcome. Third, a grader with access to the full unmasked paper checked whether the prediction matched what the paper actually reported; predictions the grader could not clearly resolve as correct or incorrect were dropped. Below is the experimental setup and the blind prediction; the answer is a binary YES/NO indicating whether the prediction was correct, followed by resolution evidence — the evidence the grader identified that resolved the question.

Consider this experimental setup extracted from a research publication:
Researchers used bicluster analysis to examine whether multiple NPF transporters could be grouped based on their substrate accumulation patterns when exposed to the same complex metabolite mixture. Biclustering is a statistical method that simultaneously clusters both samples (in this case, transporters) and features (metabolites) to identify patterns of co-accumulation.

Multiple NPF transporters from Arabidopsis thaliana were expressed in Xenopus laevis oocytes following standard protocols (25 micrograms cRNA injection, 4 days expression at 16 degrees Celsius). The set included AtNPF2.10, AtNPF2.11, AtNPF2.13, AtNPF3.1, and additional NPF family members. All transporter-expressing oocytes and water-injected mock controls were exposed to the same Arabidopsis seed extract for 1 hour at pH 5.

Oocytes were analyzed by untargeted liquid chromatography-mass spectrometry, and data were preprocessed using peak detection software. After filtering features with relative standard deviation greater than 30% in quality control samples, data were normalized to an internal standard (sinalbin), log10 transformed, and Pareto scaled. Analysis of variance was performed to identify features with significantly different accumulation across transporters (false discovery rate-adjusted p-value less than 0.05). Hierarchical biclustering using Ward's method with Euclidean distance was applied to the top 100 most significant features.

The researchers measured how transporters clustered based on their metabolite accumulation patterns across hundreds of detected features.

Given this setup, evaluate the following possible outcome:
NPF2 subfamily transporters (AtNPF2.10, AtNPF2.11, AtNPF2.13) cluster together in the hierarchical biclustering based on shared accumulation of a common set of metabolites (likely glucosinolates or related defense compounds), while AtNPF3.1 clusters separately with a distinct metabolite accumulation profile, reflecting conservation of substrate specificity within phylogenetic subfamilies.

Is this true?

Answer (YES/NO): NO